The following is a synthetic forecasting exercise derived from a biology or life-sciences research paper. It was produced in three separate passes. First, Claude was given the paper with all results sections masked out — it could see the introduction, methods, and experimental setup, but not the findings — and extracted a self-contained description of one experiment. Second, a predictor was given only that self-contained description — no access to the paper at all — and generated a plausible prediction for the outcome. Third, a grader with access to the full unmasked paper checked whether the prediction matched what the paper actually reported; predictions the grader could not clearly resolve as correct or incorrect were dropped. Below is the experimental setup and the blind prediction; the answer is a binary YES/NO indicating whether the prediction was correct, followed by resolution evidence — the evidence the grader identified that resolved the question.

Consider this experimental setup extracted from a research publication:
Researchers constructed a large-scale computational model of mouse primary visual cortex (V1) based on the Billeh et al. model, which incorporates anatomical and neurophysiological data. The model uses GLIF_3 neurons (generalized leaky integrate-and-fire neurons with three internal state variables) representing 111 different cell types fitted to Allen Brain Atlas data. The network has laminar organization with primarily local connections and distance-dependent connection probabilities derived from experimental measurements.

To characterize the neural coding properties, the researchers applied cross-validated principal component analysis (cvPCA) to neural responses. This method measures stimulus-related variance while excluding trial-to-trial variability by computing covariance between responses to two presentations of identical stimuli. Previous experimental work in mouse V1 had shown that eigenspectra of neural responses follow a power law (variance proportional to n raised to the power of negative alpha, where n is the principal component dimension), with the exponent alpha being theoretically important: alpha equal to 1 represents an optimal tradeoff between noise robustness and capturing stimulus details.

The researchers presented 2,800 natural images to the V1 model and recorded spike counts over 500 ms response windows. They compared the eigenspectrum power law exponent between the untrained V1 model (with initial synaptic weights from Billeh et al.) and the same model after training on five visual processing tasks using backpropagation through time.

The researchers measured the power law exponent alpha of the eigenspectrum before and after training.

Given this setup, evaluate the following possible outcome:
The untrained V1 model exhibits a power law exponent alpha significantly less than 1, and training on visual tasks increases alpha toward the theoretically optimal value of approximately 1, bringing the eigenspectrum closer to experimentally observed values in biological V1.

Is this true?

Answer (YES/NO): NO